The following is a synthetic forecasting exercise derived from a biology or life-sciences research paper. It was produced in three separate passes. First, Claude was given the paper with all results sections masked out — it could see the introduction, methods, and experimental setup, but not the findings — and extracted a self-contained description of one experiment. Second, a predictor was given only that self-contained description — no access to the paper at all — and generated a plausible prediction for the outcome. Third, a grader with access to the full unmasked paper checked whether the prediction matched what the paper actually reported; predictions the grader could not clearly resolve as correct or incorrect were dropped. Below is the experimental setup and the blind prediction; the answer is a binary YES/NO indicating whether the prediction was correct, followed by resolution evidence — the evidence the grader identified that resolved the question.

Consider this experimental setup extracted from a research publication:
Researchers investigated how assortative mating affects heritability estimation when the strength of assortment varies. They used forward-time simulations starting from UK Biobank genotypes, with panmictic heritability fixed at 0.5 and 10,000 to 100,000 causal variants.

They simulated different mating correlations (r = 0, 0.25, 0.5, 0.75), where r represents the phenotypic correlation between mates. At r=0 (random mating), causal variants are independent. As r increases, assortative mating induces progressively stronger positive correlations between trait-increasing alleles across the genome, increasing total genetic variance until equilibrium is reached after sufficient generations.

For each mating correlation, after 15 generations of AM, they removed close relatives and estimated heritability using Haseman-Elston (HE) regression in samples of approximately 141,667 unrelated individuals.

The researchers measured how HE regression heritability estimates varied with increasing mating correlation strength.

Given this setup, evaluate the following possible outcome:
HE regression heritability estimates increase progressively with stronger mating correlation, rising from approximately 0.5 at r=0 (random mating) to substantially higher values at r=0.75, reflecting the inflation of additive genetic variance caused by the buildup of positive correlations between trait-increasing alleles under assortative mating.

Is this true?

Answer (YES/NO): YES